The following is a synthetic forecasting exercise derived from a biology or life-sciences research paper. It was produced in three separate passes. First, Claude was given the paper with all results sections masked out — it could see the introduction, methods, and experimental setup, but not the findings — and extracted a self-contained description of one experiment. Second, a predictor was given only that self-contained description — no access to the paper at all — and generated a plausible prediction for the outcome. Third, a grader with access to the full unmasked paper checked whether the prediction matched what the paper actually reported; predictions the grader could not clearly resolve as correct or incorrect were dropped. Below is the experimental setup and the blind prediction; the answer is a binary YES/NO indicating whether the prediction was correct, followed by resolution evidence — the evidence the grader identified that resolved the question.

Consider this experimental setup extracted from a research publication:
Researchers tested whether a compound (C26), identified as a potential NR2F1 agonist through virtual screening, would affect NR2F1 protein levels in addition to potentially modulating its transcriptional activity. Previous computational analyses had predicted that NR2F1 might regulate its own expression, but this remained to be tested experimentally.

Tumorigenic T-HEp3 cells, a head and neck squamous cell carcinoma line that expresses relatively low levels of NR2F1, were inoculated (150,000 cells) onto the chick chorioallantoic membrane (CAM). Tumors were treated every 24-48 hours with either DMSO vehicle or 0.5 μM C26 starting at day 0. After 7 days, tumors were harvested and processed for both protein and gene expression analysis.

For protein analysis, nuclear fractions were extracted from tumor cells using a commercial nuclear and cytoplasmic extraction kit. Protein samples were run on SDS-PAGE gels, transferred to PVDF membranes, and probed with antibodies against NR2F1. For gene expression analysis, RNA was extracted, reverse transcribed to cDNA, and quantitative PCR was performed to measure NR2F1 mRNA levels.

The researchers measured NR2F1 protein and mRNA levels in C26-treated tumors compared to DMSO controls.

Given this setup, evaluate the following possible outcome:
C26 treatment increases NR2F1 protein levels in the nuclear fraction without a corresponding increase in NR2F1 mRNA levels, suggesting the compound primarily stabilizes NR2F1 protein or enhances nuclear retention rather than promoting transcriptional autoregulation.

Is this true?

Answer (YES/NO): NO